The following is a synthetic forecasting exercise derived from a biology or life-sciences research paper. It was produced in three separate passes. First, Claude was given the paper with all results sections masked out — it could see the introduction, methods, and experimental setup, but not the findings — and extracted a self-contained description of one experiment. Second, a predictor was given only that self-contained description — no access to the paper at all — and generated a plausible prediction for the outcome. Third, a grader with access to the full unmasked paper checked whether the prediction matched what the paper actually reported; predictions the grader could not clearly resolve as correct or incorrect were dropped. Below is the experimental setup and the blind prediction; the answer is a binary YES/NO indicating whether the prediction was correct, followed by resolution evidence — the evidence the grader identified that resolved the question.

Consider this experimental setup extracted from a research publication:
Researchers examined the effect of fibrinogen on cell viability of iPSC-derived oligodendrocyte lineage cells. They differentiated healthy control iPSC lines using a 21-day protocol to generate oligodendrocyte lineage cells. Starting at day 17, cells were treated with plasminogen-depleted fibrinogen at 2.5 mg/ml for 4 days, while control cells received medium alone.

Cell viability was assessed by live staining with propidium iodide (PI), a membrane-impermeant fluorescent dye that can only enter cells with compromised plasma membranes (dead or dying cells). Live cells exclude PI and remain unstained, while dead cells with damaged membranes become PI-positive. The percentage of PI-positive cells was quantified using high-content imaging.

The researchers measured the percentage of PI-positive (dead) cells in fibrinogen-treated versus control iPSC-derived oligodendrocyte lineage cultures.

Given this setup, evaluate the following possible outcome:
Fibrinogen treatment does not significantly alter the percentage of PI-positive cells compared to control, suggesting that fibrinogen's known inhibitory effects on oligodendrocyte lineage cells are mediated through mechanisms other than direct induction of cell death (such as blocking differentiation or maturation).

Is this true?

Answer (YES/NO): YES